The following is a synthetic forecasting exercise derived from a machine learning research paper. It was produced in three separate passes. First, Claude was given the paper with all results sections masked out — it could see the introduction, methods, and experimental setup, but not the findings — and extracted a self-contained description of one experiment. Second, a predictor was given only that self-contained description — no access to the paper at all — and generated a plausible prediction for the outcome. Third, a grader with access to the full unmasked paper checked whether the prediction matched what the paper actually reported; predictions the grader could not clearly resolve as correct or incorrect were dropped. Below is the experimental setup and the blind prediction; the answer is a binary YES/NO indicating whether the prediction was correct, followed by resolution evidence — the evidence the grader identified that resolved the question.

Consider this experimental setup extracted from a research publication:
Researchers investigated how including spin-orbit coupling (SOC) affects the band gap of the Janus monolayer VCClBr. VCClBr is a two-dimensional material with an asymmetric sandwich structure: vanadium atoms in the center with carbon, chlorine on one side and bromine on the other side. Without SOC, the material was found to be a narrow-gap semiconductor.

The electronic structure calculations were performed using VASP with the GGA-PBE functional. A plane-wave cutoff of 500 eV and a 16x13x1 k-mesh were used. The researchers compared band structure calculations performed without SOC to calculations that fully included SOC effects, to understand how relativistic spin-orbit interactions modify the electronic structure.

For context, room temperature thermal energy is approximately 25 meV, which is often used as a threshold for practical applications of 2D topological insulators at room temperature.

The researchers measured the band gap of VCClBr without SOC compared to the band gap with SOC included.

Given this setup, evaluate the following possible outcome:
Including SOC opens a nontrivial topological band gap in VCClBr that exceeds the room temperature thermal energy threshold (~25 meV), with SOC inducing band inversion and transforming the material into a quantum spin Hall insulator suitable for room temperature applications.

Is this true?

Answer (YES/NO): NO